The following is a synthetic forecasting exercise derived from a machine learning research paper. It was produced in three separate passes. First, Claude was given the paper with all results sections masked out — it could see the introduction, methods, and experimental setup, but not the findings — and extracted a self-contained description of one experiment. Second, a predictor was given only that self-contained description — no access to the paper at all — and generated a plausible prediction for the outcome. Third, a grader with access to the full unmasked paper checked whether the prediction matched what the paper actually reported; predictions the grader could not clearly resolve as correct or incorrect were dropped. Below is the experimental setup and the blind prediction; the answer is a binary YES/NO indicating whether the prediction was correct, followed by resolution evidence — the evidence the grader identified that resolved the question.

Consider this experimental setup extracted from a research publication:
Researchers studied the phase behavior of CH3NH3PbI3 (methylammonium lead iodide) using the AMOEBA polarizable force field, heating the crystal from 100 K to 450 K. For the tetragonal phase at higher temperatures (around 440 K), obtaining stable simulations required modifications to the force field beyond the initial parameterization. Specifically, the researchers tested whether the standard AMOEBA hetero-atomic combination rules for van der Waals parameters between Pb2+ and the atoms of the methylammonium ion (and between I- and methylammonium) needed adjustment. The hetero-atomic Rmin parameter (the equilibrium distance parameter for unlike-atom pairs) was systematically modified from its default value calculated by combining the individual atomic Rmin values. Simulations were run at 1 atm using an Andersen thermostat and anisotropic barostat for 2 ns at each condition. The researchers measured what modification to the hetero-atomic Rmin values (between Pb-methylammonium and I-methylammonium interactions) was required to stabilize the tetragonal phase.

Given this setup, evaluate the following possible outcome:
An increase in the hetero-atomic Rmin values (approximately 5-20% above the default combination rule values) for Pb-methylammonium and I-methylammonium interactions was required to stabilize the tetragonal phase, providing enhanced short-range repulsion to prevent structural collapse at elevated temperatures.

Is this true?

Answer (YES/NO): NO